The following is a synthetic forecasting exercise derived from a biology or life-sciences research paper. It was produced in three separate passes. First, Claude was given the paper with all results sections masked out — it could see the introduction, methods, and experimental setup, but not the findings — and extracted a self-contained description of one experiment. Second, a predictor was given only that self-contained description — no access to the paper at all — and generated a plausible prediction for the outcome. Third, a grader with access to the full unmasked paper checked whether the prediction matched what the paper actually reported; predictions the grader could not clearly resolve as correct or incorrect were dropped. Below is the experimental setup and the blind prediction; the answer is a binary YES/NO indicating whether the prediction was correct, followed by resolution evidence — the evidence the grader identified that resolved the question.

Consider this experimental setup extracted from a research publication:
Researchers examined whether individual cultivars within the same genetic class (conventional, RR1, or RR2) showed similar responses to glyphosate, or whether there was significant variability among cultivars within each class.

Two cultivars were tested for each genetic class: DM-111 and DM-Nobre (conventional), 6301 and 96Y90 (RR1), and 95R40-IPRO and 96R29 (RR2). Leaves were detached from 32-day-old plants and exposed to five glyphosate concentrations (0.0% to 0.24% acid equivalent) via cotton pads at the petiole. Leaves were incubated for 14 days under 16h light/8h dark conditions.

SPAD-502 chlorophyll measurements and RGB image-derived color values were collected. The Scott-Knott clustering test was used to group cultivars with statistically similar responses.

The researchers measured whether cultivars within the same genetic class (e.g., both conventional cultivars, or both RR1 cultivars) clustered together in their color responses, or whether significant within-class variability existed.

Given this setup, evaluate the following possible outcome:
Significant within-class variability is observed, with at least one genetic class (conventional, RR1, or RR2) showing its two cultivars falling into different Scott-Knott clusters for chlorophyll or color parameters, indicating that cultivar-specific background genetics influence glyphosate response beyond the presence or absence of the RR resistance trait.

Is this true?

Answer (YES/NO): NO